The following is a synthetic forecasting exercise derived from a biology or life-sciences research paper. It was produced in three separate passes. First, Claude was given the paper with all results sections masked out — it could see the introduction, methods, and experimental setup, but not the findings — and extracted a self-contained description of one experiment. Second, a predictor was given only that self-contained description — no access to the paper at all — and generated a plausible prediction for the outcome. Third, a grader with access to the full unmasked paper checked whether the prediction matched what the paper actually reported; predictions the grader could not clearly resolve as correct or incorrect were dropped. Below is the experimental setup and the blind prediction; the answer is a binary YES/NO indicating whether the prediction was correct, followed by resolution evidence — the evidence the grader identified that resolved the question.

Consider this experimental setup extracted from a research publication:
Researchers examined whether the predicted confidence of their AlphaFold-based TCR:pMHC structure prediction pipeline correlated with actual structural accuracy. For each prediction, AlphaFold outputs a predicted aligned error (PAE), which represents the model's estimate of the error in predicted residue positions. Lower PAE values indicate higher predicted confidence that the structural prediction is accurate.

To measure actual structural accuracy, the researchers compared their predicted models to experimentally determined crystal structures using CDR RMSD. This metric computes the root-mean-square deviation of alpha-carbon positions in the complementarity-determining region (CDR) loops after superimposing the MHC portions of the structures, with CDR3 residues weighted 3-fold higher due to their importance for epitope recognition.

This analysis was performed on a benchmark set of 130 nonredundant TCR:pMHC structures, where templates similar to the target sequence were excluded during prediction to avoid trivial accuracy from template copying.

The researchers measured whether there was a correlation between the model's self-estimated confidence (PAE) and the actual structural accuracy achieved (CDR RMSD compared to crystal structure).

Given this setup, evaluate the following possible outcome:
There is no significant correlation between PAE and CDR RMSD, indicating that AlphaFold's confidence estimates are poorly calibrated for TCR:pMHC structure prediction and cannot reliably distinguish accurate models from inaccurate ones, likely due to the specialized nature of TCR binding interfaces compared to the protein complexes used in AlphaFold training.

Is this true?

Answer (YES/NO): NO